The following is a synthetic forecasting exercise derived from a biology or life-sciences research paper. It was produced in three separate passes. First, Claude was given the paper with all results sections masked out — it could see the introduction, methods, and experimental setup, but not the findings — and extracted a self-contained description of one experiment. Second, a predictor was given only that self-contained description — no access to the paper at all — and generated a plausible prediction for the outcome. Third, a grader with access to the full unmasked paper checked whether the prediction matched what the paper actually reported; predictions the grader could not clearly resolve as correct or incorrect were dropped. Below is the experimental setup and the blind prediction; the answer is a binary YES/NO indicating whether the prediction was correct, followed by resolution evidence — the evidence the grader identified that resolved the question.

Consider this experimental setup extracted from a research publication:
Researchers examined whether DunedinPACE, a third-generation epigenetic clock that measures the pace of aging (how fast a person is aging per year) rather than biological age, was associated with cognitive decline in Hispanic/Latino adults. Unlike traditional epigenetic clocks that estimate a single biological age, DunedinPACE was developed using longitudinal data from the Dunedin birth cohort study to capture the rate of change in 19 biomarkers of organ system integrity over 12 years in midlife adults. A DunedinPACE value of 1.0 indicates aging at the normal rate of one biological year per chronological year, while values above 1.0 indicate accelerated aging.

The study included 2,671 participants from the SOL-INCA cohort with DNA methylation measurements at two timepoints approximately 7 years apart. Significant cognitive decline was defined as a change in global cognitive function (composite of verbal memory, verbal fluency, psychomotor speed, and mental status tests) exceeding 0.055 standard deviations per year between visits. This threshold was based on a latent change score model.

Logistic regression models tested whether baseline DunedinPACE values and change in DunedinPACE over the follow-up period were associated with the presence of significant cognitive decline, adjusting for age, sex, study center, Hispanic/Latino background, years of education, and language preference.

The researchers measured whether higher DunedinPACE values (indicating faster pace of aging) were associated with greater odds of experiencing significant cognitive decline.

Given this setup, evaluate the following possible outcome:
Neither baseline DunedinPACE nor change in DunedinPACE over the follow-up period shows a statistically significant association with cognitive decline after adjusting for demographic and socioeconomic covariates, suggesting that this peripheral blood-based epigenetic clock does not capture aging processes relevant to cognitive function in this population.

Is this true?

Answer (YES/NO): NO